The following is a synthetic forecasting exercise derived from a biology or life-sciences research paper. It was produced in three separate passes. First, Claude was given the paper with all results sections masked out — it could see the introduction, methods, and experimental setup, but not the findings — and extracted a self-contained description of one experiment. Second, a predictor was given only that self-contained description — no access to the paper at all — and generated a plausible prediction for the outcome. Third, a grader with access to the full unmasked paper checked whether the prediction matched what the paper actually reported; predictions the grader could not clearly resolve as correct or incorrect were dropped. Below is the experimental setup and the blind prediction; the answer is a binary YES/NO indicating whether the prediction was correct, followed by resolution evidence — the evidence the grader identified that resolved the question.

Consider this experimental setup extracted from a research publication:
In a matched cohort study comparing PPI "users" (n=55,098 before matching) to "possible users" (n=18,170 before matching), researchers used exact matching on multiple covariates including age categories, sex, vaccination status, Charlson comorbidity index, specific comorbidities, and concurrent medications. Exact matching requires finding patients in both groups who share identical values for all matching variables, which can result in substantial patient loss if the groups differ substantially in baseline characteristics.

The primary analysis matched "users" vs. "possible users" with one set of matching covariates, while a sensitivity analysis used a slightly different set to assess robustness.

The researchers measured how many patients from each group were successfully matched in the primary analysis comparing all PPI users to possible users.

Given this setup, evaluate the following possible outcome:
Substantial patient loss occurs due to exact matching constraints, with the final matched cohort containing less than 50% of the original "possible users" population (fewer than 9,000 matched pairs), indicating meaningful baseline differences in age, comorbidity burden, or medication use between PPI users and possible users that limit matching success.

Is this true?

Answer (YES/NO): NO